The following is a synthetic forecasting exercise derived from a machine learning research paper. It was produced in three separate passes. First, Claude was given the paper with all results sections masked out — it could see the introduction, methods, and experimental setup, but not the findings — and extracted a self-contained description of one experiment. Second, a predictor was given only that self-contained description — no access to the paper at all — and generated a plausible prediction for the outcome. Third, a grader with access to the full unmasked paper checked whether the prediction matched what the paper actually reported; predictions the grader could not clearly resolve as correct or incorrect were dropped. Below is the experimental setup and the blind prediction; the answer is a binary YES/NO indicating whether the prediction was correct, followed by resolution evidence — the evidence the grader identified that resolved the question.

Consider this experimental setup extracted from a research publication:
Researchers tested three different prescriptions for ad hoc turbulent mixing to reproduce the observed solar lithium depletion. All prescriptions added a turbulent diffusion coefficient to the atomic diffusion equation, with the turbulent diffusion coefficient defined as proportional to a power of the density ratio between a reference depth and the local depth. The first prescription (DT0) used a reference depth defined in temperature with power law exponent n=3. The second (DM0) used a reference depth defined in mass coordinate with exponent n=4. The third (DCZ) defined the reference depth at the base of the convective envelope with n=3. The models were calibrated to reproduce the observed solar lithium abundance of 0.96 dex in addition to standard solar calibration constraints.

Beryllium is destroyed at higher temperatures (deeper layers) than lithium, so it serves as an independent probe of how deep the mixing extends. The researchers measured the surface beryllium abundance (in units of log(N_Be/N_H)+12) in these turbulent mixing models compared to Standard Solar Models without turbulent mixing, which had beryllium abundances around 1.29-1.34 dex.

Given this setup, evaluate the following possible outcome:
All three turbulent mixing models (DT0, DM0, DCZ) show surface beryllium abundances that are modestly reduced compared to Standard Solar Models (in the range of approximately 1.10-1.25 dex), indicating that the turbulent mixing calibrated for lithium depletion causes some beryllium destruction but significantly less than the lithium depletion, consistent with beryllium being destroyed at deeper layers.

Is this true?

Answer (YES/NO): YES